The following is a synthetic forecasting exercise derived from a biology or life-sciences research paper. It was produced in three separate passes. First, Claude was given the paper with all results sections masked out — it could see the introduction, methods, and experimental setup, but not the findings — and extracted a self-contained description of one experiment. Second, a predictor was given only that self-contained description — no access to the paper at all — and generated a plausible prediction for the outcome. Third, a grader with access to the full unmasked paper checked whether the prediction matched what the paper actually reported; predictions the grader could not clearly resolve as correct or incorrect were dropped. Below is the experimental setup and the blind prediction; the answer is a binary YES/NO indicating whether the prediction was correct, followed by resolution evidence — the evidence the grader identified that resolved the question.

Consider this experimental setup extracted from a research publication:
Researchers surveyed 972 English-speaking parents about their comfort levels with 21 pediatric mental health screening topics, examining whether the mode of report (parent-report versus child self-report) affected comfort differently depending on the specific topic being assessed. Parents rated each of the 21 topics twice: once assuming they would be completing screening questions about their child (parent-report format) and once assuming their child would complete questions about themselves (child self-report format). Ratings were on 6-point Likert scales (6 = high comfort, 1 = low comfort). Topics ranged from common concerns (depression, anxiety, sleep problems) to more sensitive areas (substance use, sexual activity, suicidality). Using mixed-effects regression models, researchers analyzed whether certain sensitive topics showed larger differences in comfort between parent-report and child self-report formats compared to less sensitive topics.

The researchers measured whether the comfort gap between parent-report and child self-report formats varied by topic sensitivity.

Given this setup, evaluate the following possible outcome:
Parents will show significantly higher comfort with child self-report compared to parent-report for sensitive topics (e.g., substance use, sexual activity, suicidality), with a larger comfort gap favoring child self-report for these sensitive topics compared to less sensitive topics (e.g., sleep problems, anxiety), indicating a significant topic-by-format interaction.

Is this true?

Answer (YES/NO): NO